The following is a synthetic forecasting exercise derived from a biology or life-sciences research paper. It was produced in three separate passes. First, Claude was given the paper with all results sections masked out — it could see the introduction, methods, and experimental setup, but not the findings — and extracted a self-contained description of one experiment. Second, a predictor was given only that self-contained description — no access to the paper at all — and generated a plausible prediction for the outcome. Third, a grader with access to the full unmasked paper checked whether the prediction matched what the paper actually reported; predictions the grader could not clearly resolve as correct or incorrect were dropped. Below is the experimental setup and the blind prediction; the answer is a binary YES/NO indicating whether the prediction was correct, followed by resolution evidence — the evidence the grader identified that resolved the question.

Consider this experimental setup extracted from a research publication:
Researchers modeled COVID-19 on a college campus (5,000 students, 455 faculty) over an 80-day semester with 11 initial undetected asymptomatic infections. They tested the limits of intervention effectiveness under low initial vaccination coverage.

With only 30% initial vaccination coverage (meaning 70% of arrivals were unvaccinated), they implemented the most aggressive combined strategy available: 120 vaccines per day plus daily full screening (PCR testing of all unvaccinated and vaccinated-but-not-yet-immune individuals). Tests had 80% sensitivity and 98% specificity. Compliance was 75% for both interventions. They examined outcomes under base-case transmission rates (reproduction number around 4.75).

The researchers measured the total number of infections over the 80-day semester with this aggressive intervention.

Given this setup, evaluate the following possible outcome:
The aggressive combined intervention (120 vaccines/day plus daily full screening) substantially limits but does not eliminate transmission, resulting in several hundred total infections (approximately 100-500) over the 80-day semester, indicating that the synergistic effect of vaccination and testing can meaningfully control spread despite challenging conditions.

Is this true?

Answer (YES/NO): YES